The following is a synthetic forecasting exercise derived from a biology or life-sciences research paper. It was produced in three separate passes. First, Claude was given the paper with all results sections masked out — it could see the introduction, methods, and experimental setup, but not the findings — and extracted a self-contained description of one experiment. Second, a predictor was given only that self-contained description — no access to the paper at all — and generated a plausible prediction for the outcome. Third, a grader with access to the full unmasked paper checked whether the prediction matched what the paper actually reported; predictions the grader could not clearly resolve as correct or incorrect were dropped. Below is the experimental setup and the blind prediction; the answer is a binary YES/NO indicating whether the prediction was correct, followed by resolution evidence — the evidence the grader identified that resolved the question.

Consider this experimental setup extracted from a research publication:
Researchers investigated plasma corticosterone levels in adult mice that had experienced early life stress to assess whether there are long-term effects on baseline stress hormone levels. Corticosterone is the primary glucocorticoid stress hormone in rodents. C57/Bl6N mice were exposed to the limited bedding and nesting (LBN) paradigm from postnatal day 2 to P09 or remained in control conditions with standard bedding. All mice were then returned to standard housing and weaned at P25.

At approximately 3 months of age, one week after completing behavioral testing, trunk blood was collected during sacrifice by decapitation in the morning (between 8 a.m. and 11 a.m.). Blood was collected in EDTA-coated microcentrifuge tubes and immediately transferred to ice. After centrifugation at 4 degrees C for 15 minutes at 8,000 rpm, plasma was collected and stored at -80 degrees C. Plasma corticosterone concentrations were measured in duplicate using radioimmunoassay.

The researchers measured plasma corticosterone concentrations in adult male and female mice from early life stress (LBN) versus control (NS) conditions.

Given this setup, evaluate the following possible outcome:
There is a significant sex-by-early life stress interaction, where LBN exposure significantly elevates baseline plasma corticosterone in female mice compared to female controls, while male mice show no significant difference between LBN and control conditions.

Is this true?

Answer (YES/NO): NO